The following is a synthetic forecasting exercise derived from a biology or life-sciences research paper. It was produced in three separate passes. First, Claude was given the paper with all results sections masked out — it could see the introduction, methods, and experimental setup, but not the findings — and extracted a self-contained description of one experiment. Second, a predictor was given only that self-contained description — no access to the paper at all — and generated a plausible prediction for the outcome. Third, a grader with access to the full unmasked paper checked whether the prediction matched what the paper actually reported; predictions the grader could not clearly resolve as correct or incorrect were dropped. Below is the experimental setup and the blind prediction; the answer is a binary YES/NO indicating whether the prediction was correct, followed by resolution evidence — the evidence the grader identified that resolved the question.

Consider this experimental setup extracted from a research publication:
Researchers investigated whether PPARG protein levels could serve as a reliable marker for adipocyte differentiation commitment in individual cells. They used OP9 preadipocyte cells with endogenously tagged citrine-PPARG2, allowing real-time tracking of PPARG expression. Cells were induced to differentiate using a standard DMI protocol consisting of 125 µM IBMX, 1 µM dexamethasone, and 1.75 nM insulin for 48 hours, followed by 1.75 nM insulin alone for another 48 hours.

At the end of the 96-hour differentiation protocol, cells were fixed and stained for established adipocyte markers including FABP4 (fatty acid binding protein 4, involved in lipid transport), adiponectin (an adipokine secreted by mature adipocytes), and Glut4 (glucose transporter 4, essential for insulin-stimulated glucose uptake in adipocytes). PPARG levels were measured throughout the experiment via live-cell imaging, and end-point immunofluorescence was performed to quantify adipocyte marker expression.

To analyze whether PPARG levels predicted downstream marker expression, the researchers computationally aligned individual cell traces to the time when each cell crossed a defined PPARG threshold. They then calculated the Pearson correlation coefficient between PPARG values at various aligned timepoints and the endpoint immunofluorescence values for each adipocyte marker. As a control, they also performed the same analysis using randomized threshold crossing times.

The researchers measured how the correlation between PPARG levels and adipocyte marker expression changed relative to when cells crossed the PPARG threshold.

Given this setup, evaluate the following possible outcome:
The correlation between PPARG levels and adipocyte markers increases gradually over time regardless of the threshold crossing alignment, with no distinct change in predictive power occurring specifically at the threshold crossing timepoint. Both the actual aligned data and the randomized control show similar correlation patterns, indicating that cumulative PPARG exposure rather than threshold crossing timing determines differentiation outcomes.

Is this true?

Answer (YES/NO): NO